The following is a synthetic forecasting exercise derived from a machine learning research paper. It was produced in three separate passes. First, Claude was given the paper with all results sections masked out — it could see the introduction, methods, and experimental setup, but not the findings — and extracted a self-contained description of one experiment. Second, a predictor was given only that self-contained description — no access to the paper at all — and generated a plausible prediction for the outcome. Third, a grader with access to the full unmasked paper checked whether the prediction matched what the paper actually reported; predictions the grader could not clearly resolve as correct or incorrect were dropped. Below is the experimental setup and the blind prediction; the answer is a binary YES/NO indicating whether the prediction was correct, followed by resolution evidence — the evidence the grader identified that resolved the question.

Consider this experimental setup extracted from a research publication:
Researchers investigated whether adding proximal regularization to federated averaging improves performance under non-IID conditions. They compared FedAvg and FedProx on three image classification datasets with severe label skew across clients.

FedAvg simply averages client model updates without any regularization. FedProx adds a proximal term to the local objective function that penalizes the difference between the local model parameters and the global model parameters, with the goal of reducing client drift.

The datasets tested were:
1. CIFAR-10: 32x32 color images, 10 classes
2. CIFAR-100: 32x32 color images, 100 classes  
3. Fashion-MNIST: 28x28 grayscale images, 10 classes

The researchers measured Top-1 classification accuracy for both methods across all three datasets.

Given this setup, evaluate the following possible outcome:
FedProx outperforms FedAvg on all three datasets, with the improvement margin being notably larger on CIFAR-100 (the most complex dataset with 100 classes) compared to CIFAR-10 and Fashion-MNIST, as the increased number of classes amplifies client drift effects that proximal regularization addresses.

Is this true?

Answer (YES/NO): NO